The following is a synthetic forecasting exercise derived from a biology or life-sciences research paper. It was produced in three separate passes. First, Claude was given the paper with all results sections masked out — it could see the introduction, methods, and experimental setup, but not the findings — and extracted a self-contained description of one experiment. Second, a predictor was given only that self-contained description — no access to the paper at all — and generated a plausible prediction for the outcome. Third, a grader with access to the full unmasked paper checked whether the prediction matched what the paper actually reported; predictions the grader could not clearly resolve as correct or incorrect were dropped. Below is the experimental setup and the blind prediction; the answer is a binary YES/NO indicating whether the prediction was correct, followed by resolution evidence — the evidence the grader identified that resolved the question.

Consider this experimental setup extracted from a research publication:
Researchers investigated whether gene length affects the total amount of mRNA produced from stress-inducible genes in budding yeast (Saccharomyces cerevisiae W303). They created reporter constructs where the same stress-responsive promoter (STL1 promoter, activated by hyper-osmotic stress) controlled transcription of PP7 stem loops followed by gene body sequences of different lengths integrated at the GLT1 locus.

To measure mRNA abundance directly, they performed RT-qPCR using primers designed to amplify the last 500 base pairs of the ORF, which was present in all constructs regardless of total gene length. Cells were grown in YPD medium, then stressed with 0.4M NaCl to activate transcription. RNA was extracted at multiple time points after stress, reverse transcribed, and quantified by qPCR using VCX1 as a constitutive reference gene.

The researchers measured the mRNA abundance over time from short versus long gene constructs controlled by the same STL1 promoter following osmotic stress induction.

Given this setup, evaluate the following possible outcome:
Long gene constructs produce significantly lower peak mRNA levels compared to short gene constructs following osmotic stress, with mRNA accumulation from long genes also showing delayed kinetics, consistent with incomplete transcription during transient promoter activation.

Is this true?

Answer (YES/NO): NO